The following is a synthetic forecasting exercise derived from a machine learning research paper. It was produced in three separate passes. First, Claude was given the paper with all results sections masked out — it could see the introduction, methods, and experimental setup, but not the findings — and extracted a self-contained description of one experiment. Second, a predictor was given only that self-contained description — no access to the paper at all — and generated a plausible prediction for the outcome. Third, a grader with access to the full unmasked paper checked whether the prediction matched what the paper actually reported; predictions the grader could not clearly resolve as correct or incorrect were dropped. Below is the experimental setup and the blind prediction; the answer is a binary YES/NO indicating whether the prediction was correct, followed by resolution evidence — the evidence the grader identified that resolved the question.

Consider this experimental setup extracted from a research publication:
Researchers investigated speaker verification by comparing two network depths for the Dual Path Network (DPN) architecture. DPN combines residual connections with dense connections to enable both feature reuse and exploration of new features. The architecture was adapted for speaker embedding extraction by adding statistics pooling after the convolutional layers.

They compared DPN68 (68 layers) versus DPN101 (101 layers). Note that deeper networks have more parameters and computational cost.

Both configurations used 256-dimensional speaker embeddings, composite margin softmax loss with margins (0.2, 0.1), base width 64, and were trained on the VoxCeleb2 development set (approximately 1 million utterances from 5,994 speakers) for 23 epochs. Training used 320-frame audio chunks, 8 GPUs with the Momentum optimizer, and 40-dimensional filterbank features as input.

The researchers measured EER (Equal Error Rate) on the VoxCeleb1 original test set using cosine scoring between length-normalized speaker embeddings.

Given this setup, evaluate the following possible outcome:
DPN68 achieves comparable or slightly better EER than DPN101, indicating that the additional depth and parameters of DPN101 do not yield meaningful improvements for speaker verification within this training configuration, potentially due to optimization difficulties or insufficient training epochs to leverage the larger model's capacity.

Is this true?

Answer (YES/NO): YES